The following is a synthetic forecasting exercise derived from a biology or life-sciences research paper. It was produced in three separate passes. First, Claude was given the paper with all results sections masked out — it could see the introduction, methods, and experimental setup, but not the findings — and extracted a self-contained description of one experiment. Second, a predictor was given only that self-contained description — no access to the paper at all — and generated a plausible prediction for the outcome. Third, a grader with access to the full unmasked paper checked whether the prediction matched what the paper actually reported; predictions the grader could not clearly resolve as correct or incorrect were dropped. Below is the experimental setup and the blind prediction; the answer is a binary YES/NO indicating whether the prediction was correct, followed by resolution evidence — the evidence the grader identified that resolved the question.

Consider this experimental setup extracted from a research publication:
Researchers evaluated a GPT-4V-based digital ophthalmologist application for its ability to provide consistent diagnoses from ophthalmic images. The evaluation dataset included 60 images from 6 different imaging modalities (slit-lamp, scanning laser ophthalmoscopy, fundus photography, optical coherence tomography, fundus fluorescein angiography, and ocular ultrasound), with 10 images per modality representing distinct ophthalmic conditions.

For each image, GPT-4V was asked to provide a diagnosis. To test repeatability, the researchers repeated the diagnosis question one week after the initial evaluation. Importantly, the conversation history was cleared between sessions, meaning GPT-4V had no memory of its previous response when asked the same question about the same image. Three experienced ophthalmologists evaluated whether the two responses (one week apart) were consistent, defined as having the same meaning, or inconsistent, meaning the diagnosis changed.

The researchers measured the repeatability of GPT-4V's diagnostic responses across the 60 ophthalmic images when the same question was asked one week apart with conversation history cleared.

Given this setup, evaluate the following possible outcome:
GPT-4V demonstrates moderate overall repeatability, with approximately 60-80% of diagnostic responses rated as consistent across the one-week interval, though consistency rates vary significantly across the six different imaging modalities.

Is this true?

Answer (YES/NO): YES